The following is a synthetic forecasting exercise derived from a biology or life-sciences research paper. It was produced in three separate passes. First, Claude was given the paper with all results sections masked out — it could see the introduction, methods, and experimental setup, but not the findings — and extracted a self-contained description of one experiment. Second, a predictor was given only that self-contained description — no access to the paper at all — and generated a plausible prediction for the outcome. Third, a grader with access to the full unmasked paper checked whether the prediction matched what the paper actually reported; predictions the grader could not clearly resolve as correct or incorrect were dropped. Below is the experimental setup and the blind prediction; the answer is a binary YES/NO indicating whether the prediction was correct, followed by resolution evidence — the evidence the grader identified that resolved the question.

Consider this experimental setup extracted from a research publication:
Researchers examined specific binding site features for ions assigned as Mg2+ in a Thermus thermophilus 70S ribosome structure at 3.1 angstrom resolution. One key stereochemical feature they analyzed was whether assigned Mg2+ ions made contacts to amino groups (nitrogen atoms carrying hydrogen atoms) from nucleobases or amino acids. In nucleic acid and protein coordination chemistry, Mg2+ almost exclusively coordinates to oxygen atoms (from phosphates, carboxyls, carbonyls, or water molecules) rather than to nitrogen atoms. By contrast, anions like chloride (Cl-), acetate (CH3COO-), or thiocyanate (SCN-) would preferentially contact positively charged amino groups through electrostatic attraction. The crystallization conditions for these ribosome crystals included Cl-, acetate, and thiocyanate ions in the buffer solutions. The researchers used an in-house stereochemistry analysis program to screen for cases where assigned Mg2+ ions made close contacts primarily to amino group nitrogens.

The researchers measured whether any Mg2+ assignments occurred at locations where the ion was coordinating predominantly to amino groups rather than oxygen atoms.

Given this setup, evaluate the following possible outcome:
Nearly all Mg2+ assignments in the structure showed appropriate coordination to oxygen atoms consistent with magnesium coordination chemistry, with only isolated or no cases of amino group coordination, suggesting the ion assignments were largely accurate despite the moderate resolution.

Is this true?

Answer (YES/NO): NO